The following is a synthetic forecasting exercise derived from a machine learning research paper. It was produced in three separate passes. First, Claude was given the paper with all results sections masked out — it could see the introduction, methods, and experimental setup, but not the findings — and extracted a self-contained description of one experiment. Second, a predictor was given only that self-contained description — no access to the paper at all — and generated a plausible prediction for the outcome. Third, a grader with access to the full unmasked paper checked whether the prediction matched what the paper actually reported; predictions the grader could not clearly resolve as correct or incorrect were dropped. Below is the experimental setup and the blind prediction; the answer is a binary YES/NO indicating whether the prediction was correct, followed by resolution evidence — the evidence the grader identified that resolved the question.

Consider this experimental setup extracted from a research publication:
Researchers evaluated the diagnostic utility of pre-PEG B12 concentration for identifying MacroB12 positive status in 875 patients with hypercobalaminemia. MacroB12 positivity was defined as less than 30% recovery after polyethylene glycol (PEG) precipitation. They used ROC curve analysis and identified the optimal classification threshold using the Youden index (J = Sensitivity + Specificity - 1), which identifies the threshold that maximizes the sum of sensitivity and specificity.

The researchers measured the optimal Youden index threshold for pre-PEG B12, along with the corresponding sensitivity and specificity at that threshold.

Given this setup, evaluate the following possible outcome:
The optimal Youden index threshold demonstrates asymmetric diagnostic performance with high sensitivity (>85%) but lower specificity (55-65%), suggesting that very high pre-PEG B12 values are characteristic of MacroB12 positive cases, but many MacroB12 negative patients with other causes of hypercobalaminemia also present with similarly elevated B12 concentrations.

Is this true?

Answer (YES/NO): NO